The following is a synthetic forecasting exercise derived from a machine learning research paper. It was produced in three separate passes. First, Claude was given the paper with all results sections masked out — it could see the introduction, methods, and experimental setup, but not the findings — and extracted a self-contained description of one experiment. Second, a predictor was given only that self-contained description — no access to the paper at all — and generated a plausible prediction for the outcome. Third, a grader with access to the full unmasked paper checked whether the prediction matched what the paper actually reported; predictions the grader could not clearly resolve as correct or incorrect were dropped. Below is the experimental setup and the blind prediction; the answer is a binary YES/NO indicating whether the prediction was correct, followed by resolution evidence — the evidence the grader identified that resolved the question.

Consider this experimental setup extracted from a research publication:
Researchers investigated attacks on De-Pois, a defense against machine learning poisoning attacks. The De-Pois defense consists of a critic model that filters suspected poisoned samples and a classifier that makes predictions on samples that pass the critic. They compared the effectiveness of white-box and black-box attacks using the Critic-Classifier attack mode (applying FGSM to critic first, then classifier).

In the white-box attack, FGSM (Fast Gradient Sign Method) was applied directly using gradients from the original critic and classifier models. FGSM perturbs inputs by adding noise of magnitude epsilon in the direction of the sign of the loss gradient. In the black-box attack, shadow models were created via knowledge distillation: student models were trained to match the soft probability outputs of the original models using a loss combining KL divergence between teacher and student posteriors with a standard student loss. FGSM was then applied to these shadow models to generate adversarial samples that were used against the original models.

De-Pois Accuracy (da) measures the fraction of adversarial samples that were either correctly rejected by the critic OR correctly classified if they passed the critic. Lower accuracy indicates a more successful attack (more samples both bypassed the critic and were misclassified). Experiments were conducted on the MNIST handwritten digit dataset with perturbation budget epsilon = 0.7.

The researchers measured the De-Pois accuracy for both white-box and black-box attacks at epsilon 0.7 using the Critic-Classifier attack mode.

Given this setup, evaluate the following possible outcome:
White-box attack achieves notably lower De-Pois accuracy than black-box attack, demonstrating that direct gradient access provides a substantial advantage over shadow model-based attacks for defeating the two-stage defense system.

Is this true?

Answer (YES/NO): NO